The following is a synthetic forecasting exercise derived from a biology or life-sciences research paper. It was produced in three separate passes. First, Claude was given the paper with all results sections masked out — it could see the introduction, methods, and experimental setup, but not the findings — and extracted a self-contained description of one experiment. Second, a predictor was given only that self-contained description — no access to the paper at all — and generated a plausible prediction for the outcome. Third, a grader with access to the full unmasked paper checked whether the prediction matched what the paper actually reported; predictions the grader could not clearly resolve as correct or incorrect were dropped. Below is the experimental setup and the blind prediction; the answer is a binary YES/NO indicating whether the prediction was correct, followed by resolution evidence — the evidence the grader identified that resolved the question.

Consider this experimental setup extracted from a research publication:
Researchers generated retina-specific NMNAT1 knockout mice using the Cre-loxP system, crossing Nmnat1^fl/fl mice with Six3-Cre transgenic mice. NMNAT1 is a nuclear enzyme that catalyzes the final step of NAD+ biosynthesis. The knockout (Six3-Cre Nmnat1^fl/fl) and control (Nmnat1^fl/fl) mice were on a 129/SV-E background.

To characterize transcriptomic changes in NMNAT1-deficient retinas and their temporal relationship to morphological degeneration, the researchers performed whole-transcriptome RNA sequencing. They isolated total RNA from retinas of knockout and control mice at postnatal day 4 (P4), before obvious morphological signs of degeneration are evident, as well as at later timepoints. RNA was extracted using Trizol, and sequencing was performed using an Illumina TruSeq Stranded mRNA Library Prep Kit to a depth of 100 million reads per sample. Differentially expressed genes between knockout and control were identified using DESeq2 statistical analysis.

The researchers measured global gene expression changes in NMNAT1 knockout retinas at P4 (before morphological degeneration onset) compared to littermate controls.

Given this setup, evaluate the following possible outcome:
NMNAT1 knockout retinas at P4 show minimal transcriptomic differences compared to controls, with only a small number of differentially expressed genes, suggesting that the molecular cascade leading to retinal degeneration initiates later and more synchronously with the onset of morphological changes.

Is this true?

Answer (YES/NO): NO